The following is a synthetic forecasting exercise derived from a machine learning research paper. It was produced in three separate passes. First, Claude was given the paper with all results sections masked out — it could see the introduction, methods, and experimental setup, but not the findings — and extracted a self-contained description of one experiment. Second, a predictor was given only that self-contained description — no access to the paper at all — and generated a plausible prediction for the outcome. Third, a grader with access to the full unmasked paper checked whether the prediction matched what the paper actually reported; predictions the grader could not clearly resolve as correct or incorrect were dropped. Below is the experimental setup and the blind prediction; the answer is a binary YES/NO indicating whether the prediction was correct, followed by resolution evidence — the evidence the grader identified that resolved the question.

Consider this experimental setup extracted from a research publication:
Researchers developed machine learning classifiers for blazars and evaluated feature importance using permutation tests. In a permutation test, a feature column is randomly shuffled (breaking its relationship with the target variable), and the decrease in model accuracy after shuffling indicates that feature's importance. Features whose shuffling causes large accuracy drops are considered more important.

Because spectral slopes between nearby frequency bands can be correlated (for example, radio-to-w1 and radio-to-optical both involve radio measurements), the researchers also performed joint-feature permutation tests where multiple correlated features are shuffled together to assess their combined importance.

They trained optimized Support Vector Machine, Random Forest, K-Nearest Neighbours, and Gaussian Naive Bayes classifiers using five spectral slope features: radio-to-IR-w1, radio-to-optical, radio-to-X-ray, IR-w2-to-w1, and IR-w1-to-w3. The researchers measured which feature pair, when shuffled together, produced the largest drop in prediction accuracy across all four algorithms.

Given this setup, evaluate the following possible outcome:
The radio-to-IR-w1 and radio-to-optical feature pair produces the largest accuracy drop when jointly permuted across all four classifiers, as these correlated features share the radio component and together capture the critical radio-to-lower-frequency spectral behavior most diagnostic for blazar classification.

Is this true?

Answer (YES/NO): YES